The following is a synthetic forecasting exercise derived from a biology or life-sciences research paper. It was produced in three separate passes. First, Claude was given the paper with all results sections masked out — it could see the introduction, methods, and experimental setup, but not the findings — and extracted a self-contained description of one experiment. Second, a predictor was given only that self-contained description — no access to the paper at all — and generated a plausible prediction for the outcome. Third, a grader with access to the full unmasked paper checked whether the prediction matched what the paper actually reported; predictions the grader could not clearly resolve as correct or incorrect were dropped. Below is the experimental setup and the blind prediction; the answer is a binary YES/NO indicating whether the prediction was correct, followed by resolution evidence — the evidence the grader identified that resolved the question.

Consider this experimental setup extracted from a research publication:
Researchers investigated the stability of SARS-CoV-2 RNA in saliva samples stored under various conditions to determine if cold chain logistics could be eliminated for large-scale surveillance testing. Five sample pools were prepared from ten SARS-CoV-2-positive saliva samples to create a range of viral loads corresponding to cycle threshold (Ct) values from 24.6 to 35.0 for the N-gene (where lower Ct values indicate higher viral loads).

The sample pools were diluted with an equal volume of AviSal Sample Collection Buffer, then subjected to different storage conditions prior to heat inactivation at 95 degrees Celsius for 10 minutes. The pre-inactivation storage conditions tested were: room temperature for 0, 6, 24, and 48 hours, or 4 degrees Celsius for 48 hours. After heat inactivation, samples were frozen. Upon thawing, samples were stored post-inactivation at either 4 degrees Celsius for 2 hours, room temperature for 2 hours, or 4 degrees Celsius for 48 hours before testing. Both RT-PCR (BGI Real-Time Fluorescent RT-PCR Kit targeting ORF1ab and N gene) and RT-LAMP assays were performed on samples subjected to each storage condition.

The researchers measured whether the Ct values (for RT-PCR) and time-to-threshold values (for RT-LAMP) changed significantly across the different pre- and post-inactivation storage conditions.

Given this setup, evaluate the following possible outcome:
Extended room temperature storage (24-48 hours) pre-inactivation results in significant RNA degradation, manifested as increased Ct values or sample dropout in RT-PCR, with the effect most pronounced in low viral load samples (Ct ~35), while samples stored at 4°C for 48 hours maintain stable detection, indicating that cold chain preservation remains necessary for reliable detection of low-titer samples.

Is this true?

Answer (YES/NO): NO